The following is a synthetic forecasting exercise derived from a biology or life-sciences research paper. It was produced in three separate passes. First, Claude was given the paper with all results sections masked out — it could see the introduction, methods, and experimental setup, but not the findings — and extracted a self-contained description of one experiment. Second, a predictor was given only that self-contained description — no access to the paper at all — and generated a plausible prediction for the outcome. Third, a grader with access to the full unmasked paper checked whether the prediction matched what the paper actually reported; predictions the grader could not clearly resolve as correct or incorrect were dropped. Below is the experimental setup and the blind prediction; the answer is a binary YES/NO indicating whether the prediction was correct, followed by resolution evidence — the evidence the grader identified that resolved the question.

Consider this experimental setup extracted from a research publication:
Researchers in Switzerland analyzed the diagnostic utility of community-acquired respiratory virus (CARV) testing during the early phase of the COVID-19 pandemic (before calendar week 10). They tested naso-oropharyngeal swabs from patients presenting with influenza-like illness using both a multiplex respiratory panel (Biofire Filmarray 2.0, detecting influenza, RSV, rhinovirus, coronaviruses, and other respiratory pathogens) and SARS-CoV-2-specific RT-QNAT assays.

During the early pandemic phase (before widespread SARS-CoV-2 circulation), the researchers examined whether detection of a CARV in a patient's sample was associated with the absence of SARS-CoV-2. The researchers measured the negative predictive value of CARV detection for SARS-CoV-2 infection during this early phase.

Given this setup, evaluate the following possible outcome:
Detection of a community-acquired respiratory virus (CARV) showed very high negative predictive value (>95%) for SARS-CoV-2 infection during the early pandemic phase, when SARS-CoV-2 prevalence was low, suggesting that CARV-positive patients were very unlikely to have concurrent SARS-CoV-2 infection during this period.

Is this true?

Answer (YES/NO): YES